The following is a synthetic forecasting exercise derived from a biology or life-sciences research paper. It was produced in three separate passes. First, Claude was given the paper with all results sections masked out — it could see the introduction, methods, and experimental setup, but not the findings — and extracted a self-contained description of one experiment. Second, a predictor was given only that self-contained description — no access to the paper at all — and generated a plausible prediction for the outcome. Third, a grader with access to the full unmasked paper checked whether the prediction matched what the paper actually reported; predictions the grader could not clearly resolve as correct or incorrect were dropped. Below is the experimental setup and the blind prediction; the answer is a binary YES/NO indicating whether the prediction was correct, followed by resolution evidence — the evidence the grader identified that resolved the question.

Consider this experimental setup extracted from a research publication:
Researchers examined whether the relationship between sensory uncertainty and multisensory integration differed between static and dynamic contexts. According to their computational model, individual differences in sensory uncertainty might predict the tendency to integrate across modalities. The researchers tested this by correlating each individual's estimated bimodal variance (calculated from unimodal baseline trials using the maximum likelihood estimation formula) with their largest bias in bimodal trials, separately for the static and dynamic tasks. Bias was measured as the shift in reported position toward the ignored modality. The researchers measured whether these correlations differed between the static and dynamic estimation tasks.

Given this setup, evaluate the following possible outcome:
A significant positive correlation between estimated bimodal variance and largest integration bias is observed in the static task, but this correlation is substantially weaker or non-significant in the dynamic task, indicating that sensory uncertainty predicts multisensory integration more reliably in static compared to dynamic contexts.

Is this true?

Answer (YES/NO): NO